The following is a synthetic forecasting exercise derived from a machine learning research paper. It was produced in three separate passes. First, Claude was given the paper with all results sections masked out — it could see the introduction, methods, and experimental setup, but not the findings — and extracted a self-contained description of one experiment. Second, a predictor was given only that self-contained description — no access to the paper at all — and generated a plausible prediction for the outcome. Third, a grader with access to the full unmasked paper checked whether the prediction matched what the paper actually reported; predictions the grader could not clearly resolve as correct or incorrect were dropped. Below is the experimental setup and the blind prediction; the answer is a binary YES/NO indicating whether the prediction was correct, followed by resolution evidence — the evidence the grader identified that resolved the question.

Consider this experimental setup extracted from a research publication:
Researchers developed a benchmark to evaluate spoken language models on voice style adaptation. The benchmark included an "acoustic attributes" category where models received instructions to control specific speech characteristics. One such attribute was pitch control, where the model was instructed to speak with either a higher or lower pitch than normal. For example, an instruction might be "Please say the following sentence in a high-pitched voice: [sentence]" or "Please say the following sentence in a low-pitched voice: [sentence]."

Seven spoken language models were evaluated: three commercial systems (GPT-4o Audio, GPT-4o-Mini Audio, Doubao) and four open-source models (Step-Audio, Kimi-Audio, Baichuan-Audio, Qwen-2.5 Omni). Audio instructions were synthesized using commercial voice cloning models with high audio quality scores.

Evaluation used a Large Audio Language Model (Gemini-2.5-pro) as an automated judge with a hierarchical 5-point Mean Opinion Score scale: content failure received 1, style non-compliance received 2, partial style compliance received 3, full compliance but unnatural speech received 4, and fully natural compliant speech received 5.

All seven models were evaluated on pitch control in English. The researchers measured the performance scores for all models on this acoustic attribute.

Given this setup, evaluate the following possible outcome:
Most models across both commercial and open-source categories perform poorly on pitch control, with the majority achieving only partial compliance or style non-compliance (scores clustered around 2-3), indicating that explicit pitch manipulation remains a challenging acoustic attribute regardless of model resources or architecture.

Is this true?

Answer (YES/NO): NO